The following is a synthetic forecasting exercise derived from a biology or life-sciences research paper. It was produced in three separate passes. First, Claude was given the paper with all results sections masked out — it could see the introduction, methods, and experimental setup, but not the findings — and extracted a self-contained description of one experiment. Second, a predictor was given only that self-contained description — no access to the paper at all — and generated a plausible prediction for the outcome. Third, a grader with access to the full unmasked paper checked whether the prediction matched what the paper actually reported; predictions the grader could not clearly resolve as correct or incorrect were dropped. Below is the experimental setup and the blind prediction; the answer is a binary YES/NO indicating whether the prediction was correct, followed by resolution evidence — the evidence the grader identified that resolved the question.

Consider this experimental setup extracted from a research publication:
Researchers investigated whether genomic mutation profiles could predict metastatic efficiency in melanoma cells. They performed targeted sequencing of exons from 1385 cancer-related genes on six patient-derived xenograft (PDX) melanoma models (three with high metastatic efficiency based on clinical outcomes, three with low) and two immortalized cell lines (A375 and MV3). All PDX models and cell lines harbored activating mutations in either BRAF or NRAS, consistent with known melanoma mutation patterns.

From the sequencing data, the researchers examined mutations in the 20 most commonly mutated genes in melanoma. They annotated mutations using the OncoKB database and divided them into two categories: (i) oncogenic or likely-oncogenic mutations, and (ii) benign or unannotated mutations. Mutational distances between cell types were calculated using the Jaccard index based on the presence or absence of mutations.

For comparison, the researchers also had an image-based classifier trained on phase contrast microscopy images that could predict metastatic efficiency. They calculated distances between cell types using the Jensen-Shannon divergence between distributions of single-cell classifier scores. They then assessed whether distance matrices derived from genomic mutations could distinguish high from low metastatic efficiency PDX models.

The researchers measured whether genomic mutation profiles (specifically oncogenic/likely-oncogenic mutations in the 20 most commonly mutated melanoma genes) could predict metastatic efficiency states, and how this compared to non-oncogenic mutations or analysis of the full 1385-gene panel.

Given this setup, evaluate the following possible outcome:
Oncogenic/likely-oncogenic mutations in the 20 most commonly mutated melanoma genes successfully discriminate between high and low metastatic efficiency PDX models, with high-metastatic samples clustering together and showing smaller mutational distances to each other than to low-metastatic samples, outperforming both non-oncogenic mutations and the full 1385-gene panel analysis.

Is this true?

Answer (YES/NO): NO